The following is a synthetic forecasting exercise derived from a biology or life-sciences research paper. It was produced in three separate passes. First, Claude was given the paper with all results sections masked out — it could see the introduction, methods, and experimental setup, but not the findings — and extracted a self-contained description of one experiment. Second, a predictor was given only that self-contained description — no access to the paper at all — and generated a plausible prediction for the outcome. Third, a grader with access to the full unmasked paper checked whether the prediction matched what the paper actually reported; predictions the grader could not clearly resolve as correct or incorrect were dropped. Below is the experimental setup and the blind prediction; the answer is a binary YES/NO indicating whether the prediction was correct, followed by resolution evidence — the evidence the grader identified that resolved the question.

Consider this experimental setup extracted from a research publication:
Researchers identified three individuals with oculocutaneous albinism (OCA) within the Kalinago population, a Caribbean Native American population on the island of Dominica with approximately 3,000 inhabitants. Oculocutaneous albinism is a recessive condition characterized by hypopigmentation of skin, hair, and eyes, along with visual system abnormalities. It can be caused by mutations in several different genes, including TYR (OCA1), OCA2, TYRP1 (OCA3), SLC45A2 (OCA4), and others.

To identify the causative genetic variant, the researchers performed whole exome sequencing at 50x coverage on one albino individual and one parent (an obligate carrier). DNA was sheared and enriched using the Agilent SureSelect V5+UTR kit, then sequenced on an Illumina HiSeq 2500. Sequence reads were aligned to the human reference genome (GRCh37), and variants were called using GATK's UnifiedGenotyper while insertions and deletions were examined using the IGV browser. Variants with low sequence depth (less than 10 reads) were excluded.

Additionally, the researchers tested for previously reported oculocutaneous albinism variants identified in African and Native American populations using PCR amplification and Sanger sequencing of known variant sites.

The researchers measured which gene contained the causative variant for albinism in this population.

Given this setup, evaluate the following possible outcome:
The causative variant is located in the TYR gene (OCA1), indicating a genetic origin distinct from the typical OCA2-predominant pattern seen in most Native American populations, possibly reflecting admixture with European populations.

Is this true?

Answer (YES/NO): NO